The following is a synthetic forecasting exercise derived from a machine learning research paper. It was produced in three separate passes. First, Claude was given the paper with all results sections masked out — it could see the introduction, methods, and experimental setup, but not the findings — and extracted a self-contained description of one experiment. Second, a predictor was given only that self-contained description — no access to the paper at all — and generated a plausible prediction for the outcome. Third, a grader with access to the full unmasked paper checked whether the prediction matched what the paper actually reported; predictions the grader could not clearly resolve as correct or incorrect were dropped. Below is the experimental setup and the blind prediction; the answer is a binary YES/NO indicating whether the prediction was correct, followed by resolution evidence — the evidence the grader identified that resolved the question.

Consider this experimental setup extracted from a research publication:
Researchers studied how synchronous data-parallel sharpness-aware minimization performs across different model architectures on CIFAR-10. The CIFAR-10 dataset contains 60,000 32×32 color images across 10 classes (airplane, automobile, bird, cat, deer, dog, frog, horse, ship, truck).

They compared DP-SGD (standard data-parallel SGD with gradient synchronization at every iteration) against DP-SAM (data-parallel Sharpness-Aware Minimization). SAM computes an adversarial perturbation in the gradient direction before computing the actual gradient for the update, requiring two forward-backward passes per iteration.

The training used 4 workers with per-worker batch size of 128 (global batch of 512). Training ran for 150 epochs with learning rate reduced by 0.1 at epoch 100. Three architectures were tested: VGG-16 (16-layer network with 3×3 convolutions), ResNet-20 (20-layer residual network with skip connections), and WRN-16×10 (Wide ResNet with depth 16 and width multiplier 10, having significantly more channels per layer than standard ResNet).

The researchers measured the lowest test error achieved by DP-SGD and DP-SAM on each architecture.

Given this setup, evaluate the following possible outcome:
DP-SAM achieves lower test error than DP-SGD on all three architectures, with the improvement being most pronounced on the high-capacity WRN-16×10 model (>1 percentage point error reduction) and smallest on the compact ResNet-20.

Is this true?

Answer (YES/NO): NO